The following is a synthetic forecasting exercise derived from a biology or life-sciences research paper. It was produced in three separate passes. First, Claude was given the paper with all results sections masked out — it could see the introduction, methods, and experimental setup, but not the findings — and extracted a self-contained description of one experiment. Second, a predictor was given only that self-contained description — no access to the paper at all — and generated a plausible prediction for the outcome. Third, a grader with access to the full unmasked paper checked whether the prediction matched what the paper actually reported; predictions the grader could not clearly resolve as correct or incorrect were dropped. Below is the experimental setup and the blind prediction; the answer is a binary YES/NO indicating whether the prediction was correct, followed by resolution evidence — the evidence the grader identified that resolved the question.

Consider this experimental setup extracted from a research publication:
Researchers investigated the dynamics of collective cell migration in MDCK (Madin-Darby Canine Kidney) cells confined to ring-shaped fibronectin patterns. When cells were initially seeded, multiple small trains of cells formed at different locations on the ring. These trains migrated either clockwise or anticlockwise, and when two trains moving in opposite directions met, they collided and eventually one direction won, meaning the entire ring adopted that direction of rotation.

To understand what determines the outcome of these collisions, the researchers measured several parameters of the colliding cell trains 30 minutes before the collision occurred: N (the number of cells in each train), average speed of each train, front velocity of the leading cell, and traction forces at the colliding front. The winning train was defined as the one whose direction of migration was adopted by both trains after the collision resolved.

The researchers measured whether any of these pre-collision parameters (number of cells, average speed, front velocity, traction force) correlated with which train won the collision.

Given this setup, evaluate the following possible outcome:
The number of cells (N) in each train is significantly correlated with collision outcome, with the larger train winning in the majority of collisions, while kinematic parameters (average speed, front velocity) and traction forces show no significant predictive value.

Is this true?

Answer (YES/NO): NO